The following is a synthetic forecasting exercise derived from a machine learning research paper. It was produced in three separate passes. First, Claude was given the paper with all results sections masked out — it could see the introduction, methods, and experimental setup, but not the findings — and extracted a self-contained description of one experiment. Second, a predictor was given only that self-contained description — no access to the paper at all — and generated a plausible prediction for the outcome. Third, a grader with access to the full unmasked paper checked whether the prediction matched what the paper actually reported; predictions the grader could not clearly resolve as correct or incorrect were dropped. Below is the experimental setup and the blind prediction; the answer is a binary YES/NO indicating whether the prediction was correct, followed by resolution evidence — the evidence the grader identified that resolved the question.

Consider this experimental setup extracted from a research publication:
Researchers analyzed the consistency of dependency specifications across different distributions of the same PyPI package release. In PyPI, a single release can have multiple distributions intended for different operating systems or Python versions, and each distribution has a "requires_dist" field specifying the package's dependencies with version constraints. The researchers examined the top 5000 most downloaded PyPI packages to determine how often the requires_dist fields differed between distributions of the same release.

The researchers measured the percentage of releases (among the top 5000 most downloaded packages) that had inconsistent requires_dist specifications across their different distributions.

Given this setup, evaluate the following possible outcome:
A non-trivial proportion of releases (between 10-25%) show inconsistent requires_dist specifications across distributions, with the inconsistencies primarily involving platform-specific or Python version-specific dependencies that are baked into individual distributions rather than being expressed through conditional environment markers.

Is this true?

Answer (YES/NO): NO